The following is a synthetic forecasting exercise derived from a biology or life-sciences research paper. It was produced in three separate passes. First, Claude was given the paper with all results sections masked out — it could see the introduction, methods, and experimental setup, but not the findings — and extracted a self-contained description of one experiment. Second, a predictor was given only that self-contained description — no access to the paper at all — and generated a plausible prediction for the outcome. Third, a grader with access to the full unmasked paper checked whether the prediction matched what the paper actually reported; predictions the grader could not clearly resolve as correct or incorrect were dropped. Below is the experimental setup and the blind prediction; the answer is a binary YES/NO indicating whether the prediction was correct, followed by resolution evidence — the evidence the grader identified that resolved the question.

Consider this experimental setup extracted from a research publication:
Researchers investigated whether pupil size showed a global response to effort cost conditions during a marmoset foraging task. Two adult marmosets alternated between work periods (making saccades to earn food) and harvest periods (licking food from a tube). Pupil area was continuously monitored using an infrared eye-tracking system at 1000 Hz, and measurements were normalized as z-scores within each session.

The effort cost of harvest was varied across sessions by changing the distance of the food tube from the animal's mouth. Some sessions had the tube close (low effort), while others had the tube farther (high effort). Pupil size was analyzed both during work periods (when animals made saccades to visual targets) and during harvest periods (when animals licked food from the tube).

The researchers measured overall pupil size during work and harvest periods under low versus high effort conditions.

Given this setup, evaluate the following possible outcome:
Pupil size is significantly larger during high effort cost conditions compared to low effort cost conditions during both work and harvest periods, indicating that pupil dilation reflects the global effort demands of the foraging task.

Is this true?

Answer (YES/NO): NO